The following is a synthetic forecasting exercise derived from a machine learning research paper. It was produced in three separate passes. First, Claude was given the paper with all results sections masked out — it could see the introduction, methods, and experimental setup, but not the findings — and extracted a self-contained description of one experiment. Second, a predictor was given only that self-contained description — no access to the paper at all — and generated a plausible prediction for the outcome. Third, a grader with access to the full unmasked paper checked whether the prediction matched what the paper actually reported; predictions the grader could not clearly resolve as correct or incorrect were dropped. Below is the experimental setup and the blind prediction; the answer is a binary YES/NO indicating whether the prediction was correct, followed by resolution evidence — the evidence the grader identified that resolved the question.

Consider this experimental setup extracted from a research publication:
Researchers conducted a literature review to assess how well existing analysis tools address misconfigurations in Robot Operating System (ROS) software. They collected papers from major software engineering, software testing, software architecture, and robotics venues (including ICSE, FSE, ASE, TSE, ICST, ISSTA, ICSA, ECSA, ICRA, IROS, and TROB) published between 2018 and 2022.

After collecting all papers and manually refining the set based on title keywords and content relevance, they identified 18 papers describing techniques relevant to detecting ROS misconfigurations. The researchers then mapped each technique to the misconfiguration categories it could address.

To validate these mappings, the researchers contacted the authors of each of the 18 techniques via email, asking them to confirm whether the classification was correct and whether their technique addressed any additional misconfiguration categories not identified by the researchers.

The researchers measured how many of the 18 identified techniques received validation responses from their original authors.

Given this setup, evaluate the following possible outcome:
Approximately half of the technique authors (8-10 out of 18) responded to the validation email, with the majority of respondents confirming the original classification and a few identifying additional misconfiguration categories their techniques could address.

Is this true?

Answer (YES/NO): YES